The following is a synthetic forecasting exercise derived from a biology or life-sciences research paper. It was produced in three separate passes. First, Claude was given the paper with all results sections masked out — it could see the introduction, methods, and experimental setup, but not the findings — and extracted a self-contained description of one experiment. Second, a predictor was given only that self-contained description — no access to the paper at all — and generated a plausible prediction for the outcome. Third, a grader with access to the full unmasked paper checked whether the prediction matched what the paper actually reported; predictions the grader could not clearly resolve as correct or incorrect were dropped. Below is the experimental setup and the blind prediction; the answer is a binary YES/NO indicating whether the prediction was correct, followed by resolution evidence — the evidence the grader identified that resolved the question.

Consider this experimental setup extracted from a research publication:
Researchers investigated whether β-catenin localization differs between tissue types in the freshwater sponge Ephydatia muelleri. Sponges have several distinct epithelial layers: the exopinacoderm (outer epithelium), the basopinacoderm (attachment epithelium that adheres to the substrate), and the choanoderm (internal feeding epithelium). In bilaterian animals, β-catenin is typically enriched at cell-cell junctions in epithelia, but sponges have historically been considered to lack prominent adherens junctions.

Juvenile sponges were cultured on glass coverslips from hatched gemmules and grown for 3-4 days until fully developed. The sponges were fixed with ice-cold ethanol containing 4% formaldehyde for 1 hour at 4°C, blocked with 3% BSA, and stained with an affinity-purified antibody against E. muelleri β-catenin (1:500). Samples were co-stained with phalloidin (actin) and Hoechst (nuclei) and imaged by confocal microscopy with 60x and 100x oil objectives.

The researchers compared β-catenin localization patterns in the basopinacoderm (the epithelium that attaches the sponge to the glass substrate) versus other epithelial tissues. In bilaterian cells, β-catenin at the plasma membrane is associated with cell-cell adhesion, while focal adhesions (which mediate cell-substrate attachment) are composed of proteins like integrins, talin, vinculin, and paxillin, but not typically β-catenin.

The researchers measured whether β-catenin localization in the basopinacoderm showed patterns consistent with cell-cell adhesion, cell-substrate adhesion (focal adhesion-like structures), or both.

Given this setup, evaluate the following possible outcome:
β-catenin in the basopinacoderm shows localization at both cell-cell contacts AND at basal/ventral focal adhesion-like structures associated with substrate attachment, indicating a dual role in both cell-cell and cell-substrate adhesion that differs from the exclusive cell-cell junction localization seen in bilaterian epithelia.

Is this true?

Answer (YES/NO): YES